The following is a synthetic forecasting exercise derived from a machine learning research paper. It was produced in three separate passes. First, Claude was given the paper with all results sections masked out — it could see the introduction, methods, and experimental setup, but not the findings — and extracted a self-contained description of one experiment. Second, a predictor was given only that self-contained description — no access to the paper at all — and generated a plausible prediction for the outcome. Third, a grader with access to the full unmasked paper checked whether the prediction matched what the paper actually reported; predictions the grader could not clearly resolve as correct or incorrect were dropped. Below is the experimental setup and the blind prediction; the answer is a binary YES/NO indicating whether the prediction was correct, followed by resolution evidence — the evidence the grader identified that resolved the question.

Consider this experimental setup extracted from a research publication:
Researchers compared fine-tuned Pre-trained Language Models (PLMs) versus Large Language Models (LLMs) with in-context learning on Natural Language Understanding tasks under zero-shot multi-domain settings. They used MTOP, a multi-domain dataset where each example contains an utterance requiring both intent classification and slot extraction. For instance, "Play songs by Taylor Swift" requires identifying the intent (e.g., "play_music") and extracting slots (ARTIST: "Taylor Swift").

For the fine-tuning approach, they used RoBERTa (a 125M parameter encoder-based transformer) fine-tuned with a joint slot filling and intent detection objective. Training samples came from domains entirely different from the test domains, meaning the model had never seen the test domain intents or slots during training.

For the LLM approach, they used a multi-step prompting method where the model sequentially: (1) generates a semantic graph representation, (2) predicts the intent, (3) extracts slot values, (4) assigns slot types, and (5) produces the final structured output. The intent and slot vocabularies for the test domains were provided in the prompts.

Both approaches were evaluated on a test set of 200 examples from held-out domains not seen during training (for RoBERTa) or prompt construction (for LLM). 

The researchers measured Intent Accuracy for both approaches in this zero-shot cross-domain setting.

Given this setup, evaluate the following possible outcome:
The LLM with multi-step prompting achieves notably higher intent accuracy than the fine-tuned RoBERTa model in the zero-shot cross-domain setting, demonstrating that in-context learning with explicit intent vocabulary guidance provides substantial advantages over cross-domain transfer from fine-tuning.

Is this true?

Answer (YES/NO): YES